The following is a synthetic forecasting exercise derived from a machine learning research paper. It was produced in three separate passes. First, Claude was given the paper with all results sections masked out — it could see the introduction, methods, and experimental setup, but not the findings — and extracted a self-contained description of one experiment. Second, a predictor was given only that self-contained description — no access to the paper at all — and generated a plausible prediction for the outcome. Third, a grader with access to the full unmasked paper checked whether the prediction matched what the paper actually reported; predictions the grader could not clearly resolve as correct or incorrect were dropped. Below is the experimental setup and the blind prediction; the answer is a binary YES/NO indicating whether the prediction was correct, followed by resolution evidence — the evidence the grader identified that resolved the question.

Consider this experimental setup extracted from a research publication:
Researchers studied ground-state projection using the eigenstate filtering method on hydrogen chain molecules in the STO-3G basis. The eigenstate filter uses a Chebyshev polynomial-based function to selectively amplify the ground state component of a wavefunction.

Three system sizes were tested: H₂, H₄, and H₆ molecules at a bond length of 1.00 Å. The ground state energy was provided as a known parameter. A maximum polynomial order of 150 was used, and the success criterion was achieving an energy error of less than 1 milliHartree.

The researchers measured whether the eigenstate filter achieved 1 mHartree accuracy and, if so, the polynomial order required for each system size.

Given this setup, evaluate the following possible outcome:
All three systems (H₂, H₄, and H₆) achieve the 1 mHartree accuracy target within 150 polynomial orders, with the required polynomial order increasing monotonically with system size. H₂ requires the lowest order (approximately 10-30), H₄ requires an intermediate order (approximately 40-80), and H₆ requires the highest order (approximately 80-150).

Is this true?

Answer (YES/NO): NO